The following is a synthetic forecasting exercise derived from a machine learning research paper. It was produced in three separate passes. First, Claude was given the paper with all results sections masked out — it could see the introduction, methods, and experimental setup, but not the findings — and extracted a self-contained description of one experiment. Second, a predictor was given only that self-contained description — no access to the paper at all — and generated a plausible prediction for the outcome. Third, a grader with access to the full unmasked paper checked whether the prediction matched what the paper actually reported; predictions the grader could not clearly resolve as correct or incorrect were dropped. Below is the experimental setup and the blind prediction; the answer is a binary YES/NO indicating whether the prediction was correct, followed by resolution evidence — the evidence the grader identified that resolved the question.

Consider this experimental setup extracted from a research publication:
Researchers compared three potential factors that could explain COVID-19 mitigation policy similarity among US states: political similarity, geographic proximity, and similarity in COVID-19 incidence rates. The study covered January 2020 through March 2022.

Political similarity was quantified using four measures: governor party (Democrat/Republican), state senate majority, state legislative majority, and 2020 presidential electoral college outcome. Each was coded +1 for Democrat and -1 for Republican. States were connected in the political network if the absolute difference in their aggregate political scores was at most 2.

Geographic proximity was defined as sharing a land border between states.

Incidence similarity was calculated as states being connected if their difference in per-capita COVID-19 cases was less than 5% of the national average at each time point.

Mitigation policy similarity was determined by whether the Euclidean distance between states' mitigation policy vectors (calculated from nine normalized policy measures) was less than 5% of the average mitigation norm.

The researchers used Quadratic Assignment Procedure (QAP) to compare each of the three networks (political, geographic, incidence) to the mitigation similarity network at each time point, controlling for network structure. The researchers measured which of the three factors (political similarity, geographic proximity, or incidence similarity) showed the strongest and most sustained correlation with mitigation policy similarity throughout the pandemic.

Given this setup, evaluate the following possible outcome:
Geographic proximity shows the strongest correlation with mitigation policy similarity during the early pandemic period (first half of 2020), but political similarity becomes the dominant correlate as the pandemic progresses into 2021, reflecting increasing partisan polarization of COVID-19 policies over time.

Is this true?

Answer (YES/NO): NO